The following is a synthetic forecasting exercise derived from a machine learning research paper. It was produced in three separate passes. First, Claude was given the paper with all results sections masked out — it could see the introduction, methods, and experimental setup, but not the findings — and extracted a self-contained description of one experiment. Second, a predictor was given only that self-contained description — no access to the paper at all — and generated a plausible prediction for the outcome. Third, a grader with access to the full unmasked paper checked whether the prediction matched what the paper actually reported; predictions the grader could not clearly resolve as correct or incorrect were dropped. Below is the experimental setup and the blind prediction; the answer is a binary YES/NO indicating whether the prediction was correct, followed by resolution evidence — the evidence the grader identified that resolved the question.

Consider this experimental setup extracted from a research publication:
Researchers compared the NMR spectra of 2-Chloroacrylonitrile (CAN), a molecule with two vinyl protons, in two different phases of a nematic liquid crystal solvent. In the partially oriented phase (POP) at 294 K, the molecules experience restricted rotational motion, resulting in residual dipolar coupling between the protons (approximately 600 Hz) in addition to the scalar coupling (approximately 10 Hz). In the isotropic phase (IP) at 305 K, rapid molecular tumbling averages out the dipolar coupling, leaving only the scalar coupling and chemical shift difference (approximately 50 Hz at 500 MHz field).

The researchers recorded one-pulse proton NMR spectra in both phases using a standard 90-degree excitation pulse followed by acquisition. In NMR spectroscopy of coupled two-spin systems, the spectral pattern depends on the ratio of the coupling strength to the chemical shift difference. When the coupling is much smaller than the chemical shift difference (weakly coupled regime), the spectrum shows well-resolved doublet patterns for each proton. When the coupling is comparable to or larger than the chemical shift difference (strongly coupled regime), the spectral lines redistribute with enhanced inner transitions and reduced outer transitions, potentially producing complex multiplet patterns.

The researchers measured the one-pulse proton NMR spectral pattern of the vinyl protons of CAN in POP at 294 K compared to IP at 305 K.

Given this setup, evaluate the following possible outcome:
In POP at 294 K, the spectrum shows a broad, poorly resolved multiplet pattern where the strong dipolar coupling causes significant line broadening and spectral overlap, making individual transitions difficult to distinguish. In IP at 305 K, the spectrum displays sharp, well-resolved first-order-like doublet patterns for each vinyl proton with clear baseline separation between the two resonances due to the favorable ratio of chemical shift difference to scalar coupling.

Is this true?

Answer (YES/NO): NO